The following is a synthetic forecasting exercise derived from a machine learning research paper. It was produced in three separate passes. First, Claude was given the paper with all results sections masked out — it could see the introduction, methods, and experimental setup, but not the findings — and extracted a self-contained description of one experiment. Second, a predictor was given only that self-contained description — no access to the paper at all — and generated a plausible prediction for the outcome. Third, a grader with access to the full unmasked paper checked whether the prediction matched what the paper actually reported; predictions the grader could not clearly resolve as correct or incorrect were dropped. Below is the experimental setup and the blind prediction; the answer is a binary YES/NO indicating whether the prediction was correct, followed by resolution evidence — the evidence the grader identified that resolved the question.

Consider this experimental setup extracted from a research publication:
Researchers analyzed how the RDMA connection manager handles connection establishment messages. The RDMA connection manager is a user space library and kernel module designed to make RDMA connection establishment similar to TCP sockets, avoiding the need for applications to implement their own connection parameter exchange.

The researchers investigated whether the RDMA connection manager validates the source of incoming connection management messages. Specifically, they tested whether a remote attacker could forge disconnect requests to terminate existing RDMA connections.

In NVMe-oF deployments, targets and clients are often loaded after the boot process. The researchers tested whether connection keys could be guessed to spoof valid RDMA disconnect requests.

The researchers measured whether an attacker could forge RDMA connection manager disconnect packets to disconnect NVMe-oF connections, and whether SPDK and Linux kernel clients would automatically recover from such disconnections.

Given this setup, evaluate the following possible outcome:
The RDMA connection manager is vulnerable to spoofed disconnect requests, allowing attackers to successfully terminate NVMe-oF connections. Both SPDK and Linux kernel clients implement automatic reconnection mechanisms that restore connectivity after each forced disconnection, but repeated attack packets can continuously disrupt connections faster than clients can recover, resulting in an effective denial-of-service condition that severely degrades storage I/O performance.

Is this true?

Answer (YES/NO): NO